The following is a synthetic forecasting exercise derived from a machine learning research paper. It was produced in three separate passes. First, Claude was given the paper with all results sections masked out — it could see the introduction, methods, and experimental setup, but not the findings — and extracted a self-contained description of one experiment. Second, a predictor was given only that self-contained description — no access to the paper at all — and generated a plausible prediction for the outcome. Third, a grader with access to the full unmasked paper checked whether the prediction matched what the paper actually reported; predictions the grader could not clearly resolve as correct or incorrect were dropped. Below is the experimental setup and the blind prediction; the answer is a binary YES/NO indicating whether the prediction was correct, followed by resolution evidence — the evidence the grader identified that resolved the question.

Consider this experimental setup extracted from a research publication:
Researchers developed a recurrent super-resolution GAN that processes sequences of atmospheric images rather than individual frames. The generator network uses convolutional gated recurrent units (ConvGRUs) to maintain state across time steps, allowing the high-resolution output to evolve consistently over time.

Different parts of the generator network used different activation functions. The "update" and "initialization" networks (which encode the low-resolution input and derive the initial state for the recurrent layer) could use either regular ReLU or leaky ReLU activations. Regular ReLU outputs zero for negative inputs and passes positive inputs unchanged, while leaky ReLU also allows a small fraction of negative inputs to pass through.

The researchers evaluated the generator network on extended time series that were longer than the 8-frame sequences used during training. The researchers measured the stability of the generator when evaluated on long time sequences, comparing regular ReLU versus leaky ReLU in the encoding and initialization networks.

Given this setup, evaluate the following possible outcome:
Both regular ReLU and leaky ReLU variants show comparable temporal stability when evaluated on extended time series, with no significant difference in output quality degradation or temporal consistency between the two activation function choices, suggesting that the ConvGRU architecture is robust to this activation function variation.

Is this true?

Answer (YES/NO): NO